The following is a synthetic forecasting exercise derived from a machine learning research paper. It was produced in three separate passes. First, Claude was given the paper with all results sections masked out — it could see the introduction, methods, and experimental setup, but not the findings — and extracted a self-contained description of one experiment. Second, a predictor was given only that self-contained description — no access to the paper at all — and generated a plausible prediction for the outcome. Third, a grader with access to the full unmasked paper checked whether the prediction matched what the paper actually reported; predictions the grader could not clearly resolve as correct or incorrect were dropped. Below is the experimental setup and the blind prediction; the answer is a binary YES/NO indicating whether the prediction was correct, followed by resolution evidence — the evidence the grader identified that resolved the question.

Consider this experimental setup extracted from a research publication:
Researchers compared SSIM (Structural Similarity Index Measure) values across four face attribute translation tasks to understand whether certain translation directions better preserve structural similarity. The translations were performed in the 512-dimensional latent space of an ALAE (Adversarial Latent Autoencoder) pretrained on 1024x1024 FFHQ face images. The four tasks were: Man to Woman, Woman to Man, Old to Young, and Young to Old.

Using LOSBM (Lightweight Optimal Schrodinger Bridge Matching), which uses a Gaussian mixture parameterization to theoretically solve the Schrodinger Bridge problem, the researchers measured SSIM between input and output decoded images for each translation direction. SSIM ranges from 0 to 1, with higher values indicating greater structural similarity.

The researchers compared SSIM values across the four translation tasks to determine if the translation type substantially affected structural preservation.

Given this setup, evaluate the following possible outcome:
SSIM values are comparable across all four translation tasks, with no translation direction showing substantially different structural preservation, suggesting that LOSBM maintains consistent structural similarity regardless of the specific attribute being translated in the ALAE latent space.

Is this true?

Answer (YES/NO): YES